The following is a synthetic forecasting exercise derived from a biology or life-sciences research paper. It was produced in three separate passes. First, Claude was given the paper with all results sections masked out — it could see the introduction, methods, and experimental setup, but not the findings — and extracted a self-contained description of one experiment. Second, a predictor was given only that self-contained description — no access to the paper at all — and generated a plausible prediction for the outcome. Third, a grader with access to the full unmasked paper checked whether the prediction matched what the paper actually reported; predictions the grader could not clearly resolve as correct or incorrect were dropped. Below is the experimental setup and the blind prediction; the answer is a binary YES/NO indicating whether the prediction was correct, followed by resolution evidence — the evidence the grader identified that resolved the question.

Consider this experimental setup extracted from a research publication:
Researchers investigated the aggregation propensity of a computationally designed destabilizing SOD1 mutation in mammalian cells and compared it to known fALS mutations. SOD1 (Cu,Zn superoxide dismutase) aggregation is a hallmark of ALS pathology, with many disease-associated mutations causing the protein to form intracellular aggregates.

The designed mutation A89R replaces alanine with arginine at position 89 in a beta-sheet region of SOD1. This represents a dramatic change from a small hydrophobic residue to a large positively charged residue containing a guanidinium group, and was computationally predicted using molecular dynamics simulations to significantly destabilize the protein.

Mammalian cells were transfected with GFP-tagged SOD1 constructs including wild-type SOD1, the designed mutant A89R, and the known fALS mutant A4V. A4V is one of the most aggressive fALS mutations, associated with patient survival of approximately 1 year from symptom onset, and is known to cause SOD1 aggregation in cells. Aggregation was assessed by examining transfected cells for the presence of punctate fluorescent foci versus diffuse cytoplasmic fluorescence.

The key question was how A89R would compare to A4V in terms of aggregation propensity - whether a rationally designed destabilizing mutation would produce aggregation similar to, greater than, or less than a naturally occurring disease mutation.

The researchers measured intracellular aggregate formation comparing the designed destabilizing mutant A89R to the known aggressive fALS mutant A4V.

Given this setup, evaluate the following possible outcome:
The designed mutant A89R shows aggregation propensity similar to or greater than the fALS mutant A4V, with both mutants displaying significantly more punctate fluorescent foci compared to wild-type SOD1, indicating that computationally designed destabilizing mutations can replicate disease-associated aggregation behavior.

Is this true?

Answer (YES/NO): YES